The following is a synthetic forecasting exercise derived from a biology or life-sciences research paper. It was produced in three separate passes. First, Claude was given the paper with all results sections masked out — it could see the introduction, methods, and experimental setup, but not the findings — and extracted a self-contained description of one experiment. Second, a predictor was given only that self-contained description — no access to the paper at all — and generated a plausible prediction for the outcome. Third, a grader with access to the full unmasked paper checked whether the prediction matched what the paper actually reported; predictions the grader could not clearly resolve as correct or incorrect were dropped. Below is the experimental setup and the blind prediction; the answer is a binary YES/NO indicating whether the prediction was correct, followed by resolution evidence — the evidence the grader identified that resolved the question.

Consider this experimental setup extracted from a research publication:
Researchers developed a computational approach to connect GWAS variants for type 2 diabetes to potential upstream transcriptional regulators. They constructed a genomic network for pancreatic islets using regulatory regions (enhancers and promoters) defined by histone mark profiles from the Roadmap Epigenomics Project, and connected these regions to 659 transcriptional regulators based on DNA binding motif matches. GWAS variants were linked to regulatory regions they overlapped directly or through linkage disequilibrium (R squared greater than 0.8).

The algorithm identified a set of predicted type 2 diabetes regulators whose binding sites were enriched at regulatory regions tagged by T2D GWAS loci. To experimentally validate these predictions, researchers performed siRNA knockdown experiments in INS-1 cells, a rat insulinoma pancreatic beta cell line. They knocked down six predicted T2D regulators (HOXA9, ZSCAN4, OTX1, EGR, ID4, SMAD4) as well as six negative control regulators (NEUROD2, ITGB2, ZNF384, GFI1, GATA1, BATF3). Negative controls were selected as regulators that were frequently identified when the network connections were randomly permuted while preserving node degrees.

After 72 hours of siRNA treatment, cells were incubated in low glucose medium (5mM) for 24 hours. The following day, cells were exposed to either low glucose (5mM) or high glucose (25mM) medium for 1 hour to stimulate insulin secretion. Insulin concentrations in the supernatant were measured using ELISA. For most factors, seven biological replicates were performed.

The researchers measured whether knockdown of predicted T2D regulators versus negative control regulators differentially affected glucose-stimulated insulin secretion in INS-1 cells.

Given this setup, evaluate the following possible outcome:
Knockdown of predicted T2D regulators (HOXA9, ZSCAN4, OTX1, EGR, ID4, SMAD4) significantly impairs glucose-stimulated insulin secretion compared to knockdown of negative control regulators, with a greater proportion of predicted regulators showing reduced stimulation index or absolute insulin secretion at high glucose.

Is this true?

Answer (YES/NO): YES